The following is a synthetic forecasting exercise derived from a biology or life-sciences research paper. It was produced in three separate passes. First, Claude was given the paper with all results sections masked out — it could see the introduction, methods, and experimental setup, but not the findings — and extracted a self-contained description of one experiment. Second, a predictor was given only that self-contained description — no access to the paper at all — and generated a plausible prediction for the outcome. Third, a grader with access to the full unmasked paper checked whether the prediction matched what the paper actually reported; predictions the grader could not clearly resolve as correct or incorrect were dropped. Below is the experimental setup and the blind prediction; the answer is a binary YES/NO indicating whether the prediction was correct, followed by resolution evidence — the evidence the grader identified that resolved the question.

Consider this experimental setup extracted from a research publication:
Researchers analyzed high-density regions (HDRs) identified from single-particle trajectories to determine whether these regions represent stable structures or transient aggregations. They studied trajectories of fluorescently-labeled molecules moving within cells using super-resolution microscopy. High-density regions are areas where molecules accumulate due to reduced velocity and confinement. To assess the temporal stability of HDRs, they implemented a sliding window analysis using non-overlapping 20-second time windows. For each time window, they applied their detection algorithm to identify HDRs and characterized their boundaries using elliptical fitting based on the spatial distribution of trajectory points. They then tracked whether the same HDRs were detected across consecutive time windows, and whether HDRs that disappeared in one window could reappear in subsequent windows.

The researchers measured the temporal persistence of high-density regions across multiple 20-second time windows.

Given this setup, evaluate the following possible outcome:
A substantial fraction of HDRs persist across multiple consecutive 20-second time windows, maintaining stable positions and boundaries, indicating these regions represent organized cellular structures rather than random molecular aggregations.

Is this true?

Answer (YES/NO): YES